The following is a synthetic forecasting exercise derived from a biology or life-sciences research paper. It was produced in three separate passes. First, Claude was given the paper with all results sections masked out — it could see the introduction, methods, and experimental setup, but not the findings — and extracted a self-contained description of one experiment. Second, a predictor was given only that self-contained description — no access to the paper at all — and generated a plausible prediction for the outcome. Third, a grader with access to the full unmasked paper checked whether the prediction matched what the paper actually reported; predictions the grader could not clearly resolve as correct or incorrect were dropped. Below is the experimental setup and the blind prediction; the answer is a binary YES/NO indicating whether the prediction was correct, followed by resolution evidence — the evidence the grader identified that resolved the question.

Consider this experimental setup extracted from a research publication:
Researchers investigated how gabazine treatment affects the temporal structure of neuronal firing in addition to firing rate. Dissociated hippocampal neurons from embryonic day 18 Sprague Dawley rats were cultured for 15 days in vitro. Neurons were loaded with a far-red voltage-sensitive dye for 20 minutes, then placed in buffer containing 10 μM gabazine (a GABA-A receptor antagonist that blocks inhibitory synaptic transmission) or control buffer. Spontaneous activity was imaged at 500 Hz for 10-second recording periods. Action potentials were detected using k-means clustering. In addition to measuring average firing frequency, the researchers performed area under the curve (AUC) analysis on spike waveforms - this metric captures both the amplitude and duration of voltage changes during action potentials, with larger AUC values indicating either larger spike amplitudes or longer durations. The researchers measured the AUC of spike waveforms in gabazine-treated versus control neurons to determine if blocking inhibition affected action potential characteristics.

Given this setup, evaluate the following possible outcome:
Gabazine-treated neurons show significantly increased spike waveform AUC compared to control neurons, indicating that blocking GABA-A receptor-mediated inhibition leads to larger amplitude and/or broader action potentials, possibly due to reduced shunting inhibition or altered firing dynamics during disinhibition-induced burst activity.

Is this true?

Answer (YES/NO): YES